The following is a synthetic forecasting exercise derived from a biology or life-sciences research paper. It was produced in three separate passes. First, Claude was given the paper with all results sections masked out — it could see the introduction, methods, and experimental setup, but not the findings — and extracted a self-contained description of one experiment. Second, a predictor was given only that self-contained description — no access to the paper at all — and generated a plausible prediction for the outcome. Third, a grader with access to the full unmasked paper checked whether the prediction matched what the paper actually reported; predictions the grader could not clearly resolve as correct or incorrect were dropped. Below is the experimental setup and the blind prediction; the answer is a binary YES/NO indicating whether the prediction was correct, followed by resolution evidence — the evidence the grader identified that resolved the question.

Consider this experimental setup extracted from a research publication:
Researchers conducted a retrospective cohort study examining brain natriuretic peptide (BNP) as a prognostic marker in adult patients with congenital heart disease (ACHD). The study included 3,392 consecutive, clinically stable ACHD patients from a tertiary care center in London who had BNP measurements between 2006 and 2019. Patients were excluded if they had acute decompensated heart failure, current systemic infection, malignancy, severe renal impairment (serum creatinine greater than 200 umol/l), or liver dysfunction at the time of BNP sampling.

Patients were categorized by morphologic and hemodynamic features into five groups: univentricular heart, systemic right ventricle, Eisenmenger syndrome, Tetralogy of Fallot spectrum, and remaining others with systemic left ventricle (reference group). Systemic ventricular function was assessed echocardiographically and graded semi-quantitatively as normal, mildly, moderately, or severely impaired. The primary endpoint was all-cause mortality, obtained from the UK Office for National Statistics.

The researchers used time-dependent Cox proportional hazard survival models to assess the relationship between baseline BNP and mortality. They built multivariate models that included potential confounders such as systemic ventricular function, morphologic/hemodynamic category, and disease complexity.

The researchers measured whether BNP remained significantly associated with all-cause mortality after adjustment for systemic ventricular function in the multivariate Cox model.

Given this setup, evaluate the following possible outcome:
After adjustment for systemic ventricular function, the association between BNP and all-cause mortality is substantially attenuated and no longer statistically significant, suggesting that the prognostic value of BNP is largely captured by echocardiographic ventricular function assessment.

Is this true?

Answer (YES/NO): NO